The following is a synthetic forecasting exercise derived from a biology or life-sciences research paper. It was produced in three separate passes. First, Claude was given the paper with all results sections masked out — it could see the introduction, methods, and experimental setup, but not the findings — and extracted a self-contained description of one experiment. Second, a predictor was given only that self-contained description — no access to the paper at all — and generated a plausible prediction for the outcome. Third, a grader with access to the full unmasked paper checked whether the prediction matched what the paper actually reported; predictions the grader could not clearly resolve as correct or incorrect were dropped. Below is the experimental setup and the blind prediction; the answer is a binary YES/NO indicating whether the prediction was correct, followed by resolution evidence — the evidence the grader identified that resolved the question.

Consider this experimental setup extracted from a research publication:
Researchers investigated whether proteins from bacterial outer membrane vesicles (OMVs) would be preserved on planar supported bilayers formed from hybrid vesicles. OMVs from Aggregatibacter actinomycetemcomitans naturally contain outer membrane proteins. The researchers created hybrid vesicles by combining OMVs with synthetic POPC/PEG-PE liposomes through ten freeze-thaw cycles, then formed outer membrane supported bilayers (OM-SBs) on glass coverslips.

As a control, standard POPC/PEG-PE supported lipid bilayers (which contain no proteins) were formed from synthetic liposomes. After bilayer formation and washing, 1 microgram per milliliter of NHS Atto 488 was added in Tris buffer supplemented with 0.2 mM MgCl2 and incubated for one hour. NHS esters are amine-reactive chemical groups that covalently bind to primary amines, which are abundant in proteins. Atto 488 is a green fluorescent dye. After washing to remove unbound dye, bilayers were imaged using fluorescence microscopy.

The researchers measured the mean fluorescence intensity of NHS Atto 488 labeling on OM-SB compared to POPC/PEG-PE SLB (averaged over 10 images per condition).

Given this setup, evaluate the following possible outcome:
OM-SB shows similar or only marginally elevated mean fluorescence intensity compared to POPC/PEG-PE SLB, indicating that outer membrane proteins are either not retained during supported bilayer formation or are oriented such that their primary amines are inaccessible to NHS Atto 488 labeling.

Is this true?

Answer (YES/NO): NO